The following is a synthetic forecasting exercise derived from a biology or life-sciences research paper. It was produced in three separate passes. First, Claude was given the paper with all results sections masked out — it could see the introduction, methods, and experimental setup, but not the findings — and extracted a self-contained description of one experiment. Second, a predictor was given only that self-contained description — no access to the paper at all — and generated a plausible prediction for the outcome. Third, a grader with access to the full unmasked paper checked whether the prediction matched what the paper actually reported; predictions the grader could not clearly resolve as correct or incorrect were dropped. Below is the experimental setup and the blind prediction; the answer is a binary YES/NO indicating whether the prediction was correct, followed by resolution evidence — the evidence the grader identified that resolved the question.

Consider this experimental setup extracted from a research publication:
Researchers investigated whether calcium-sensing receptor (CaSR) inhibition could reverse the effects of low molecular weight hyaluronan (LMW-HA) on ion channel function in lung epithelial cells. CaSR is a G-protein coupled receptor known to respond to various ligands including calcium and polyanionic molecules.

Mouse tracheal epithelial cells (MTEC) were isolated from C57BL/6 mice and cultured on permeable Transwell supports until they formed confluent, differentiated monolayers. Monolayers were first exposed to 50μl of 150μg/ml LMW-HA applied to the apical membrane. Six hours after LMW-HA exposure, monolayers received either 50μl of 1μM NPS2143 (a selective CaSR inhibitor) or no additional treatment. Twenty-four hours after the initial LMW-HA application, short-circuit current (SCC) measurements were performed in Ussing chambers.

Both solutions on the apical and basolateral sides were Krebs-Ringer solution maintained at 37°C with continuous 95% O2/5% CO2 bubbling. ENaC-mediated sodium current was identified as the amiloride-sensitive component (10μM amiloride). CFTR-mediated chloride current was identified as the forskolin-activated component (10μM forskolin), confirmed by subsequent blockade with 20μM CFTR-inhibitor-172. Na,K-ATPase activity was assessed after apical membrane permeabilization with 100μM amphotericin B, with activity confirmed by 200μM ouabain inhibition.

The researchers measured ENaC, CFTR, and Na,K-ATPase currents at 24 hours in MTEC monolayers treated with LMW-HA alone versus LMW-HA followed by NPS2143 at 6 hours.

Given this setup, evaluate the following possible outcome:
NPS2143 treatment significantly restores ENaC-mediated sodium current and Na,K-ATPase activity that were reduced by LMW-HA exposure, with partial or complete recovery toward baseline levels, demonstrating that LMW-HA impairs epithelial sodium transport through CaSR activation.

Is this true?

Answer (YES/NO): YES